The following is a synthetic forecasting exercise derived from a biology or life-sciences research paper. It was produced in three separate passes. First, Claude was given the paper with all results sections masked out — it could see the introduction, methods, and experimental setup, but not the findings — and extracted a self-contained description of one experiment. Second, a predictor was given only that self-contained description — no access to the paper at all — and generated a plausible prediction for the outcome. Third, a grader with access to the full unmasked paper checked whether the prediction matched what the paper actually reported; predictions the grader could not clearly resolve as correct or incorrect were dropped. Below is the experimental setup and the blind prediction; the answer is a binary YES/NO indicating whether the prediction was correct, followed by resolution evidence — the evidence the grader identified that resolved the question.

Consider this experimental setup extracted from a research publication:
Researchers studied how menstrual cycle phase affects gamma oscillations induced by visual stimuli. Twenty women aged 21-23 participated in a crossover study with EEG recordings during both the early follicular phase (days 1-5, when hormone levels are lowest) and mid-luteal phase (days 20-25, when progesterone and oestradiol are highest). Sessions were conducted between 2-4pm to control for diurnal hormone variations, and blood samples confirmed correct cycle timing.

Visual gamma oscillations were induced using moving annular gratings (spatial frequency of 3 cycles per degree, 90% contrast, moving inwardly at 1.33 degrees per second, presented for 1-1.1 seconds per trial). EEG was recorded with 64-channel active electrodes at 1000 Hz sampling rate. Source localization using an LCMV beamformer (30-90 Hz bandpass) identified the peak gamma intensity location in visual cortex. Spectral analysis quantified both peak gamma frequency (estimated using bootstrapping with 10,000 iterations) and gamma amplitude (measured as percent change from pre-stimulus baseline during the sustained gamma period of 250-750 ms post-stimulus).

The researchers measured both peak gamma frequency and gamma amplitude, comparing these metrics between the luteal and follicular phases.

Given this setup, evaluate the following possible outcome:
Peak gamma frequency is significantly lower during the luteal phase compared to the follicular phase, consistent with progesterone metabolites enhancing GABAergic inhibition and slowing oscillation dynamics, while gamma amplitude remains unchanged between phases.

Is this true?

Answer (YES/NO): NO